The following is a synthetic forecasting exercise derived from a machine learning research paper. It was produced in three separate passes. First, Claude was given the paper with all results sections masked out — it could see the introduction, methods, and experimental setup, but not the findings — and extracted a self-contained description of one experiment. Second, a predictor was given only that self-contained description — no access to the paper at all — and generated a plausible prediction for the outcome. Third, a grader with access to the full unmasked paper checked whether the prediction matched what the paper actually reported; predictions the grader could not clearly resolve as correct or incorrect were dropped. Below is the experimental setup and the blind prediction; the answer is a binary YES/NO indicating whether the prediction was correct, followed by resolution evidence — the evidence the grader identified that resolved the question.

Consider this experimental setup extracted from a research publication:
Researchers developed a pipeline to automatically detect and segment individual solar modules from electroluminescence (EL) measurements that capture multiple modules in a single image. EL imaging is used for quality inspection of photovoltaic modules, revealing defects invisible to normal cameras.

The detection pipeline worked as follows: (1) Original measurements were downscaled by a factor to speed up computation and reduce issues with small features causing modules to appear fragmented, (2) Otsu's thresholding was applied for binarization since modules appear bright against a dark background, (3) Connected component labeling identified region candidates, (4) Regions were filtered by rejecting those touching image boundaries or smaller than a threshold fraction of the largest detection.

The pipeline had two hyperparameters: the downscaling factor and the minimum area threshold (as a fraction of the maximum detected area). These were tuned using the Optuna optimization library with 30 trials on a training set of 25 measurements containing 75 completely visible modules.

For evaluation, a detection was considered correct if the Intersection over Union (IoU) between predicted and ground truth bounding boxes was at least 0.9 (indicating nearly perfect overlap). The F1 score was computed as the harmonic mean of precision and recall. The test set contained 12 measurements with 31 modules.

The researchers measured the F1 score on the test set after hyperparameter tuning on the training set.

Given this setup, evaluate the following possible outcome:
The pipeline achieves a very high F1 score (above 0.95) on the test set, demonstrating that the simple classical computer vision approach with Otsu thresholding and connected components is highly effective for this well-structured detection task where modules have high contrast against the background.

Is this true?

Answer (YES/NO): NO